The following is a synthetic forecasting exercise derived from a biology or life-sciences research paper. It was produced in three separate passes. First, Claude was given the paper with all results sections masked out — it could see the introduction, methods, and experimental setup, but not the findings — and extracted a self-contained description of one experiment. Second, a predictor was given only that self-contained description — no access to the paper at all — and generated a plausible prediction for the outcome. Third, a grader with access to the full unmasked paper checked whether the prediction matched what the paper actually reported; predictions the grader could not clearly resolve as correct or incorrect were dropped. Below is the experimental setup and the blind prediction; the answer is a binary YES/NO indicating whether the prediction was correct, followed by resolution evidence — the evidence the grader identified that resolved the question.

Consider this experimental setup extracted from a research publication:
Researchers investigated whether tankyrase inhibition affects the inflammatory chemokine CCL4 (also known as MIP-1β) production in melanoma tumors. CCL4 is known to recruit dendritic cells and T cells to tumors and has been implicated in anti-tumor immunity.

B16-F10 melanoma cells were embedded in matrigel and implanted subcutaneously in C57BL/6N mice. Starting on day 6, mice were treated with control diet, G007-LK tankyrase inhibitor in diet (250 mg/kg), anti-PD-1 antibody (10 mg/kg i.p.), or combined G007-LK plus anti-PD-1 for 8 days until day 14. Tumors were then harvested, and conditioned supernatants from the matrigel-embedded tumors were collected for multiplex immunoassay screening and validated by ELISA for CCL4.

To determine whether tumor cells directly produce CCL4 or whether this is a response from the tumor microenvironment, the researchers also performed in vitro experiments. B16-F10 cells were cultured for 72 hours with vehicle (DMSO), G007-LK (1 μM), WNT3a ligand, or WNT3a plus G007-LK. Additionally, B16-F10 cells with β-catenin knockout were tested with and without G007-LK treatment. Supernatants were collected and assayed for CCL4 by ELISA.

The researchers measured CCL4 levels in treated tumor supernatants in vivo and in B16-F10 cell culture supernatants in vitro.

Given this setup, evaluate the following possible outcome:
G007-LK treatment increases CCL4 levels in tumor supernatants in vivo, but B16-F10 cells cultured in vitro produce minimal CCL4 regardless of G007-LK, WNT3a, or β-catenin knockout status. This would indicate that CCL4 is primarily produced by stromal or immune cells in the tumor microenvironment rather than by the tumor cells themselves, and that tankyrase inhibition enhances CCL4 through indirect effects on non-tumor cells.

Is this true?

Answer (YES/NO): NO